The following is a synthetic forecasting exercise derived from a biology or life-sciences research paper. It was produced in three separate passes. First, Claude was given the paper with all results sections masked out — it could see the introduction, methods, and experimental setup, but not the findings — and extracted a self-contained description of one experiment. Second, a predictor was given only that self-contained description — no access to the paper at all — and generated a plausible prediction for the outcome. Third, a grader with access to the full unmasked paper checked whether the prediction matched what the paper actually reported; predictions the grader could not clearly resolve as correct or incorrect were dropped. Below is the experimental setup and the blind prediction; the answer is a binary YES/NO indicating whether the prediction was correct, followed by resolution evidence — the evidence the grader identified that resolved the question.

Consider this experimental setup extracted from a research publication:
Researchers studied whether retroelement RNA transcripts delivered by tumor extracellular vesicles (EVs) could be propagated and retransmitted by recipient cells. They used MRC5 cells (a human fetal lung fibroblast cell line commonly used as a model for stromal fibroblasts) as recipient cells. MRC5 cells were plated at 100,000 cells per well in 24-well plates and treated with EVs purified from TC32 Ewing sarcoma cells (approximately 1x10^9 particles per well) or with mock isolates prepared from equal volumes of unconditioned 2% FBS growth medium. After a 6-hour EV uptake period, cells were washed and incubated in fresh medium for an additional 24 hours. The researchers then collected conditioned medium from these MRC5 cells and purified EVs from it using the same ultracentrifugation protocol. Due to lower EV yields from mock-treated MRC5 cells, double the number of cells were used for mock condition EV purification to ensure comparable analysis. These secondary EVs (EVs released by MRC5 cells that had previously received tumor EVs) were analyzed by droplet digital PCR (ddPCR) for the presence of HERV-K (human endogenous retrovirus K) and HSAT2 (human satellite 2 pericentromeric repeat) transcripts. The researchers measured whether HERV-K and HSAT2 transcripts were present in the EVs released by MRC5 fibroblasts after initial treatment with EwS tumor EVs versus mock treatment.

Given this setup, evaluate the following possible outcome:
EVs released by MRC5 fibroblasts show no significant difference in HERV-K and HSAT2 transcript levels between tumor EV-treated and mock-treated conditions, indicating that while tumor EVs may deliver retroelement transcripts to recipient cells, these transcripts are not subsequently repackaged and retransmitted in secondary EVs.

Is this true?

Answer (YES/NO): NO